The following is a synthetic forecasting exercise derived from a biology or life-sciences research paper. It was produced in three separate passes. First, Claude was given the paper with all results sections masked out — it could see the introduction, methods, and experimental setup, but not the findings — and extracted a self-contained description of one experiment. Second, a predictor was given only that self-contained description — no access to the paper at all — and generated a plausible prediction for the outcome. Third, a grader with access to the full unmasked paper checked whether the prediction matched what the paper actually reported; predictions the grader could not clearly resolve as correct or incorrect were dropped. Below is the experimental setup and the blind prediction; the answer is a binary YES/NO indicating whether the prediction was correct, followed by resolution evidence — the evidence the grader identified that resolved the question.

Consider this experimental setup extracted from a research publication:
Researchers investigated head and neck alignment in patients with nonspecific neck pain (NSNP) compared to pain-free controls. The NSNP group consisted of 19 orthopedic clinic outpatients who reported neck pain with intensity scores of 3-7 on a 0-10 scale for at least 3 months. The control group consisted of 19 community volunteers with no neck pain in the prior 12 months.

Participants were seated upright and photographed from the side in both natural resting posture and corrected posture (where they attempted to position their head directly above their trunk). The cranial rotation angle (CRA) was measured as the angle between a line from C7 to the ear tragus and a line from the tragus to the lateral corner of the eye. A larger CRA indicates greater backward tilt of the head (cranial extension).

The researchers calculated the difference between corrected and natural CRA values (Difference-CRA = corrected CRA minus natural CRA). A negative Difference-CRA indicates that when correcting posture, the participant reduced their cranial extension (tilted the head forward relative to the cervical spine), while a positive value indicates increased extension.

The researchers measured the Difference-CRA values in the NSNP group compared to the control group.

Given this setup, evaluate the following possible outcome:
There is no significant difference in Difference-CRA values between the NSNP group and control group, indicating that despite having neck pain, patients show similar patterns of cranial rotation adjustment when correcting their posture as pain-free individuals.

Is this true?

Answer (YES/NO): NO